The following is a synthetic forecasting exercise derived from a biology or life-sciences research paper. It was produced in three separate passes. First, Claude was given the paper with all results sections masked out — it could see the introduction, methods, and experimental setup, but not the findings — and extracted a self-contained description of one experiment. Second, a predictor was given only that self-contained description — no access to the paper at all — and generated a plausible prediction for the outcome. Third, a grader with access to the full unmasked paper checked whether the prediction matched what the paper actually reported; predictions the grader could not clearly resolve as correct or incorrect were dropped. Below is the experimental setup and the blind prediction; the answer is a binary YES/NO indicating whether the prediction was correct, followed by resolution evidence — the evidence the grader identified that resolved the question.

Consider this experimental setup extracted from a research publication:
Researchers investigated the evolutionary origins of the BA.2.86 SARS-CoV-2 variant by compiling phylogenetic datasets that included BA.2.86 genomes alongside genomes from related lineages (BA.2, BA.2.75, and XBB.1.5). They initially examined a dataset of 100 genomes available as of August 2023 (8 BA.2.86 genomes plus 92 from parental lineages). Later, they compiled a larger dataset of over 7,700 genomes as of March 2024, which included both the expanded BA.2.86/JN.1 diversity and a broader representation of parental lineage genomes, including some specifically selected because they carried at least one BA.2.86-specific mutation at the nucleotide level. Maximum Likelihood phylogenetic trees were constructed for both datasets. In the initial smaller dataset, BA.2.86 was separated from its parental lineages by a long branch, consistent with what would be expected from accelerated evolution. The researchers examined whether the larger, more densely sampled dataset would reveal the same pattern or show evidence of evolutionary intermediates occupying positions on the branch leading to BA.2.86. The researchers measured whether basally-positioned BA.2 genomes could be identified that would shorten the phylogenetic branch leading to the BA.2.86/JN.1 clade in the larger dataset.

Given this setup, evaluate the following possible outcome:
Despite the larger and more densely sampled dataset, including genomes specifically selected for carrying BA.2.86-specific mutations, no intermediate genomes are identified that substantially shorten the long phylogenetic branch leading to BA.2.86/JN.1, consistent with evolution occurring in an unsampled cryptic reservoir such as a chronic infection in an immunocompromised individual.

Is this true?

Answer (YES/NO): NO